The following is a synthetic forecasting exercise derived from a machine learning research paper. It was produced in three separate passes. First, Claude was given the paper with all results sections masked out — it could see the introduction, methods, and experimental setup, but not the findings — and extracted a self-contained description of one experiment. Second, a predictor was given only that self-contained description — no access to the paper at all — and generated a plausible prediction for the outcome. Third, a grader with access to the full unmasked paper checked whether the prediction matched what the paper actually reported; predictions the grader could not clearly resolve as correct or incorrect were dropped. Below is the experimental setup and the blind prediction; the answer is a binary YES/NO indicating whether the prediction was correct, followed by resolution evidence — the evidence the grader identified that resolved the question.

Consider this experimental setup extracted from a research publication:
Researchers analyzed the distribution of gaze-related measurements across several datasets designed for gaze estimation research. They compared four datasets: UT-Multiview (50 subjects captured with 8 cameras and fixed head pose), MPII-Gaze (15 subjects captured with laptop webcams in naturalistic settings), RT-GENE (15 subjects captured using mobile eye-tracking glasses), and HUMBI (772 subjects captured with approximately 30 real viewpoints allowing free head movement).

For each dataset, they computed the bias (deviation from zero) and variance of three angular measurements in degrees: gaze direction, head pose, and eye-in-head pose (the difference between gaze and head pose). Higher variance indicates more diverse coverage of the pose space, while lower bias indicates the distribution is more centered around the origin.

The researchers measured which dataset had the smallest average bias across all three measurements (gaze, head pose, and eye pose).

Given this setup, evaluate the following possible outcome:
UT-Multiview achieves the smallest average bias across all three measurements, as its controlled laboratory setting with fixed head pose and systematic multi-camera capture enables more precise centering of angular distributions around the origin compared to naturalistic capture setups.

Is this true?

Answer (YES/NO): NO